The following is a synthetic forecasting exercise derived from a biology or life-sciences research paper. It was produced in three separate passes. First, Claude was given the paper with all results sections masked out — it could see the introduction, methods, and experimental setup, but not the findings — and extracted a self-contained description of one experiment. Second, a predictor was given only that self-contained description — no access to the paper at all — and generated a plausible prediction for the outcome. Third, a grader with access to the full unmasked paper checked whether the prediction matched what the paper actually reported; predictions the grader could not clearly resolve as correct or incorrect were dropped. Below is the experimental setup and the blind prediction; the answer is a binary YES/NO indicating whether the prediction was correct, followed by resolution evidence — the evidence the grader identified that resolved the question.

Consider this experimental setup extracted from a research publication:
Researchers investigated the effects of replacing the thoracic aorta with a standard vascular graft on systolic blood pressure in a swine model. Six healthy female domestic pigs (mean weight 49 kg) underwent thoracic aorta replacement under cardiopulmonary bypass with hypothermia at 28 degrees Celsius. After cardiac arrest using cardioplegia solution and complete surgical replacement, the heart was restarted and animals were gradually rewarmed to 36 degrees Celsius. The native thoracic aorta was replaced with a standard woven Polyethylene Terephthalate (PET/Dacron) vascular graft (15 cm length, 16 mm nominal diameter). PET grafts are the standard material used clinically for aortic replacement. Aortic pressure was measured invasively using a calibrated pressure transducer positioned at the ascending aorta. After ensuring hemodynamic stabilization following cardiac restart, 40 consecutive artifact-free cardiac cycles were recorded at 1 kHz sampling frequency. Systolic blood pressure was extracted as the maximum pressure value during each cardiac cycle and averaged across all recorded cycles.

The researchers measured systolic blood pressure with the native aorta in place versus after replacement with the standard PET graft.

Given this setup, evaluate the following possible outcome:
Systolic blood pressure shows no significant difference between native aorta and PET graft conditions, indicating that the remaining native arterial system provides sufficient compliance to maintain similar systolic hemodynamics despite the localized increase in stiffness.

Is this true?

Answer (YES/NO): NO